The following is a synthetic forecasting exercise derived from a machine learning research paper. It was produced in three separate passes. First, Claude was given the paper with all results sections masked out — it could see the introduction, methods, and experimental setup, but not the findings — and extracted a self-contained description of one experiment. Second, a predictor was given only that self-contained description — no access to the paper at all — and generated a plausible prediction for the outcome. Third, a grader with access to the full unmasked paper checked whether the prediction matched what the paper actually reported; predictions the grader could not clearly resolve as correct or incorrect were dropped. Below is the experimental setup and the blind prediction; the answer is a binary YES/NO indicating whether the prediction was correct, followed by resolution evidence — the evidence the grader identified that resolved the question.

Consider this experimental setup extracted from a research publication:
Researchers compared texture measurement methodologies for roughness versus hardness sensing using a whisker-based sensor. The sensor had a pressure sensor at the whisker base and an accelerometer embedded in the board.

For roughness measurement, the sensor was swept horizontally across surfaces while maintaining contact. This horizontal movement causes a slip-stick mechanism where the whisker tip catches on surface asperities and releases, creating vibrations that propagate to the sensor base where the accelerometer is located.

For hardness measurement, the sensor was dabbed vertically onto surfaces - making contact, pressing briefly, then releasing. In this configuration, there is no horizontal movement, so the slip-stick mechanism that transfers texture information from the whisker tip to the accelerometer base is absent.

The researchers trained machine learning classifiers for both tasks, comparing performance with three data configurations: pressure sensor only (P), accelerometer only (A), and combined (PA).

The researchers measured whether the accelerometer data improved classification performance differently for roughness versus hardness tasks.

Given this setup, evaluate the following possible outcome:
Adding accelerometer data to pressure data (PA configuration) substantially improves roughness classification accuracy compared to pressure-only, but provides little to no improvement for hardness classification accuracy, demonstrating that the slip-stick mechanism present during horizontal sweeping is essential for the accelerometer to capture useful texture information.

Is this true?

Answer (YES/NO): YES